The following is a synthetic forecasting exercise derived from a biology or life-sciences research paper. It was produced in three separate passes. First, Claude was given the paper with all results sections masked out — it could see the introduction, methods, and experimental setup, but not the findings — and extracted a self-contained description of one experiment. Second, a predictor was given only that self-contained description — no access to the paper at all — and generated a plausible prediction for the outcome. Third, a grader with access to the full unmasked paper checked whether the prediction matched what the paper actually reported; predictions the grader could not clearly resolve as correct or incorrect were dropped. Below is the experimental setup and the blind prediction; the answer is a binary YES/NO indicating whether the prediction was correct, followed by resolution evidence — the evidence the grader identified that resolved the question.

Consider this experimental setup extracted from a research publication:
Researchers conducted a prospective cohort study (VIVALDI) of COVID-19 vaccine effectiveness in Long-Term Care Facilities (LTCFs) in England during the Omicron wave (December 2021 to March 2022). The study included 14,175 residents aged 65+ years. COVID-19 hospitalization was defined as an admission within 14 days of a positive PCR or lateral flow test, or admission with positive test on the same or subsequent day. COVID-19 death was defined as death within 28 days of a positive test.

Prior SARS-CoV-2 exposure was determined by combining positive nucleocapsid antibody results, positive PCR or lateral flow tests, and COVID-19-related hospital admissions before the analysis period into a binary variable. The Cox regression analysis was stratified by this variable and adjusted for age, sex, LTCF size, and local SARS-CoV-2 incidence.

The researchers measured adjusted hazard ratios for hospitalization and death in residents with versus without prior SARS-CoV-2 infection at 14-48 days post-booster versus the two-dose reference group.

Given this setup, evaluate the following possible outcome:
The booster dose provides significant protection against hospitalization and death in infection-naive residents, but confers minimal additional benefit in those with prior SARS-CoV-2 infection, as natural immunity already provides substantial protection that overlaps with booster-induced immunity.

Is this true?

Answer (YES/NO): NO